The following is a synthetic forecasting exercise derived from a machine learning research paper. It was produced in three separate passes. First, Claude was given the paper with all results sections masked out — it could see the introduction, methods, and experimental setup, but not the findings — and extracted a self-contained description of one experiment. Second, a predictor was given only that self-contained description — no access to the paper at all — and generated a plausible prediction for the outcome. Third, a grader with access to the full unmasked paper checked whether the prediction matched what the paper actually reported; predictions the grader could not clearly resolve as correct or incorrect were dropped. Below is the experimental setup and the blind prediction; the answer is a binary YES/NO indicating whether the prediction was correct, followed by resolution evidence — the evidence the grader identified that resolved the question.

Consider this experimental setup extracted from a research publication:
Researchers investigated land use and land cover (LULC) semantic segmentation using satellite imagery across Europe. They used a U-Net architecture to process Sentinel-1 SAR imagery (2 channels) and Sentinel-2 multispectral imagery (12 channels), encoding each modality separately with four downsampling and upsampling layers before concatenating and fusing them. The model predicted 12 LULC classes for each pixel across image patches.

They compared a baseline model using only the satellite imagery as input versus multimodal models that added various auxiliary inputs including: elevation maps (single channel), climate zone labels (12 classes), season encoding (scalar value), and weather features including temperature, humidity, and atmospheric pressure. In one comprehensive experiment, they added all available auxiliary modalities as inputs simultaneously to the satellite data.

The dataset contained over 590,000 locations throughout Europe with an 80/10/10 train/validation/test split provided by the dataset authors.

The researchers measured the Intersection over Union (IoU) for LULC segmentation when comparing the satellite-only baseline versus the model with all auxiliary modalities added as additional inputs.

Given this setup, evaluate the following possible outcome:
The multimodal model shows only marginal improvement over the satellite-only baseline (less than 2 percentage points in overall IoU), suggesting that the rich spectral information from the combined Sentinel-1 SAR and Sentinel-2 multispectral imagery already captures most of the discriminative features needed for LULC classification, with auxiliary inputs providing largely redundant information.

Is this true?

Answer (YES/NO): NO